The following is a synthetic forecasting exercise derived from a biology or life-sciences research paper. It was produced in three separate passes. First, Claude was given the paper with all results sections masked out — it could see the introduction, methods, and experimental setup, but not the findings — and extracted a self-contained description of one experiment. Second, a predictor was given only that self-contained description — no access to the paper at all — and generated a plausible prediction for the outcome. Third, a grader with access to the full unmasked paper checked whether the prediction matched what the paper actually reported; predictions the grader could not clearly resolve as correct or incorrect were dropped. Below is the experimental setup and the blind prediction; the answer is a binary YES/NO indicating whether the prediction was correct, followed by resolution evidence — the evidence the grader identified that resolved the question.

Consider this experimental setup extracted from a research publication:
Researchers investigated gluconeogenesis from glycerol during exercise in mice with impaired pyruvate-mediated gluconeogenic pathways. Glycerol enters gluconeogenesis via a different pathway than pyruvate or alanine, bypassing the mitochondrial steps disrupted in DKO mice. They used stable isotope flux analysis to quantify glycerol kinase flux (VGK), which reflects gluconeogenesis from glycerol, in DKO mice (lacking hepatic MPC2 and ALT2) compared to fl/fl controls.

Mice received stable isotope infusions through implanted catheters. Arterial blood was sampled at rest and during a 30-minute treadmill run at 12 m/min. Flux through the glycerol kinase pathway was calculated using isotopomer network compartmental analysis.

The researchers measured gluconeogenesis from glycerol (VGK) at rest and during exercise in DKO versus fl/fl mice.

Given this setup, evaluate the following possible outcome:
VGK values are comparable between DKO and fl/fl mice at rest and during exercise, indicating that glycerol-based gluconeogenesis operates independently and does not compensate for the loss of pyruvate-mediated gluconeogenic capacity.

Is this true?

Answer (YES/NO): NO